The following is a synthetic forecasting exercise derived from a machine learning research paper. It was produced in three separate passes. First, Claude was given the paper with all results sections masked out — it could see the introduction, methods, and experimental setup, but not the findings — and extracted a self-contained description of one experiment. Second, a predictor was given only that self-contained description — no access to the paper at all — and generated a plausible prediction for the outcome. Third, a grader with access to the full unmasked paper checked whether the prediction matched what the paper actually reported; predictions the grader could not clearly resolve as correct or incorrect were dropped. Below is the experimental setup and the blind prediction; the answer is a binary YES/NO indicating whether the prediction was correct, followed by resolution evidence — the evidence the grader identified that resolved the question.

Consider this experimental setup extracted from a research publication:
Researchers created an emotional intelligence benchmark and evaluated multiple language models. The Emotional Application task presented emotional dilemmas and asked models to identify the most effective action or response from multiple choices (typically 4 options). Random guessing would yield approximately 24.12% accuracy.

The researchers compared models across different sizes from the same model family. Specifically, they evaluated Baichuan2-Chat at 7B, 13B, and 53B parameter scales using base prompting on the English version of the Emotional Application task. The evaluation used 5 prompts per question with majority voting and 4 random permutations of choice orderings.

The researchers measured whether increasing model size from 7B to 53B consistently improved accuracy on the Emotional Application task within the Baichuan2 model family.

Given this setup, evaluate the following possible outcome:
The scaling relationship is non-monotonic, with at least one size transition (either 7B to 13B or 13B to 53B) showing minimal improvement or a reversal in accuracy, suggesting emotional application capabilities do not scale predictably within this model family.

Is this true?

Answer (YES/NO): YES